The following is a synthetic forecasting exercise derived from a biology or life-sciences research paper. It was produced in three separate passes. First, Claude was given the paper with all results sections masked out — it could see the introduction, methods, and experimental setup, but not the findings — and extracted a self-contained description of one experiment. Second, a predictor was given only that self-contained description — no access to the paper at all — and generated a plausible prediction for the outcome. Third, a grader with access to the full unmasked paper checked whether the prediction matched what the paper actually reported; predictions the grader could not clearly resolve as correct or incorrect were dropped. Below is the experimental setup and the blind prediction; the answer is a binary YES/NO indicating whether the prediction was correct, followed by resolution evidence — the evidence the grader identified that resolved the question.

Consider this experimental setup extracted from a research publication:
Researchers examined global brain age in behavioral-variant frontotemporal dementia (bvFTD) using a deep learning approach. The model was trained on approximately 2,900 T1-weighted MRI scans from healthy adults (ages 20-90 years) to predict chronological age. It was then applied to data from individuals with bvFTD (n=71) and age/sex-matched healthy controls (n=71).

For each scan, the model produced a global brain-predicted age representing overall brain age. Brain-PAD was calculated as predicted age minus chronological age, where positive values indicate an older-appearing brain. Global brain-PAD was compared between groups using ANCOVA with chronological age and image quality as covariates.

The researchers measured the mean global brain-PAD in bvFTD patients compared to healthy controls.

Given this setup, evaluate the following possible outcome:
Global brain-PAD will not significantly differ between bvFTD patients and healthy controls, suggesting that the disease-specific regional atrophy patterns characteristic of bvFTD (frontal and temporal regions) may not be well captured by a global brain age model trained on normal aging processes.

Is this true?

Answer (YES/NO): NO